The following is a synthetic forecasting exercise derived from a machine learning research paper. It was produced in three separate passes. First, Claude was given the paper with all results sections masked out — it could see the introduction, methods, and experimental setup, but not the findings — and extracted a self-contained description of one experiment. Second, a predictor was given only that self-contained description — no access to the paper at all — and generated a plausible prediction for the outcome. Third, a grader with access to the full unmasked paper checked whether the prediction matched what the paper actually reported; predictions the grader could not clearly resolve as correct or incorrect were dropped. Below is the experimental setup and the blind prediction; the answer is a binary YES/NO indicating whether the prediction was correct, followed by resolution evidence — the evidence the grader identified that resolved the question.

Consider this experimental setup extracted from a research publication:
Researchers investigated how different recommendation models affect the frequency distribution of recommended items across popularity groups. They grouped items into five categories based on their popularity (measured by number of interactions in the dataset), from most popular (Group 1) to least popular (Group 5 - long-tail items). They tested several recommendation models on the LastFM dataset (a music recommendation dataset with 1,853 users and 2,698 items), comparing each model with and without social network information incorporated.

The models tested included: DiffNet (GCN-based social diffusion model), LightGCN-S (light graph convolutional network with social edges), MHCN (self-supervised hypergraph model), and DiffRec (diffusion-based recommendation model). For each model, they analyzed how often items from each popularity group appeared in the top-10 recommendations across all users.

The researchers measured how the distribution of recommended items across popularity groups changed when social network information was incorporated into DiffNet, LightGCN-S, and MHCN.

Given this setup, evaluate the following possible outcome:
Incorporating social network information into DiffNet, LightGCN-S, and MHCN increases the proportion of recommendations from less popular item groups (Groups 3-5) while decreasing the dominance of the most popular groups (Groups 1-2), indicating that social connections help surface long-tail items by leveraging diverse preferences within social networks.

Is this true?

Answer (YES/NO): NO